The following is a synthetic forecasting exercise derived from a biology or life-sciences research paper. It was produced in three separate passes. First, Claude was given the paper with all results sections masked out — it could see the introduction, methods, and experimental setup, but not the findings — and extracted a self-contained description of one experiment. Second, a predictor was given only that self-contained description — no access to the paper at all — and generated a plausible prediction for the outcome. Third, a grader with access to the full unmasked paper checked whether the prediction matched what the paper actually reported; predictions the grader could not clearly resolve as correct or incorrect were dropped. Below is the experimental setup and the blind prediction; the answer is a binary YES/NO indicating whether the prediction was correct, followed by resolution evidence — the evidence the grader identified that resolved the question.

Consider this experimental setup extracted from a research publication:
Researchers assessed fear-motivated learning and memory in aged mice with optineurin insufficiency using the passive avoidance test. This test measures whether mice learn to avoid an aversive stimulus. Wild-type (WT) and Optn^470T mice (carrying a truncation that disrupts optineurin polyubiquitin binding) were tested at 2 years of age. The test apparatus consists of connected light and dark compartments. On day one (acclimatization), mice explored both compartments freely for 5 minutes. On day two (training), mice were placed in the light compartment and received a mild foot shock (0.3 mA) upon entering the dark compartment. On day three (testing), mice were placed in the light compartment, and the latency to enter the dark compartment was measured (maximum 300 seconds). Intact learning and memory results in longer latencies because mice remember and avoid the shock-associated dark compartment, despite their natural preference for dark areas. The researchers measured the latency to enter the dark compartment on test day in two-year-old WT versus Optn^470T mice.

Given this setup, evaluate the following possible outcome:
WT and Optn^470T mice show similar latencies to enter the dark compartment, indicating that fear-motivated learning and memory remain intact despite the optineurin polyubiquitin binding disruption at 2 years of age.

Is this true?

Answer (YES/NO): YES